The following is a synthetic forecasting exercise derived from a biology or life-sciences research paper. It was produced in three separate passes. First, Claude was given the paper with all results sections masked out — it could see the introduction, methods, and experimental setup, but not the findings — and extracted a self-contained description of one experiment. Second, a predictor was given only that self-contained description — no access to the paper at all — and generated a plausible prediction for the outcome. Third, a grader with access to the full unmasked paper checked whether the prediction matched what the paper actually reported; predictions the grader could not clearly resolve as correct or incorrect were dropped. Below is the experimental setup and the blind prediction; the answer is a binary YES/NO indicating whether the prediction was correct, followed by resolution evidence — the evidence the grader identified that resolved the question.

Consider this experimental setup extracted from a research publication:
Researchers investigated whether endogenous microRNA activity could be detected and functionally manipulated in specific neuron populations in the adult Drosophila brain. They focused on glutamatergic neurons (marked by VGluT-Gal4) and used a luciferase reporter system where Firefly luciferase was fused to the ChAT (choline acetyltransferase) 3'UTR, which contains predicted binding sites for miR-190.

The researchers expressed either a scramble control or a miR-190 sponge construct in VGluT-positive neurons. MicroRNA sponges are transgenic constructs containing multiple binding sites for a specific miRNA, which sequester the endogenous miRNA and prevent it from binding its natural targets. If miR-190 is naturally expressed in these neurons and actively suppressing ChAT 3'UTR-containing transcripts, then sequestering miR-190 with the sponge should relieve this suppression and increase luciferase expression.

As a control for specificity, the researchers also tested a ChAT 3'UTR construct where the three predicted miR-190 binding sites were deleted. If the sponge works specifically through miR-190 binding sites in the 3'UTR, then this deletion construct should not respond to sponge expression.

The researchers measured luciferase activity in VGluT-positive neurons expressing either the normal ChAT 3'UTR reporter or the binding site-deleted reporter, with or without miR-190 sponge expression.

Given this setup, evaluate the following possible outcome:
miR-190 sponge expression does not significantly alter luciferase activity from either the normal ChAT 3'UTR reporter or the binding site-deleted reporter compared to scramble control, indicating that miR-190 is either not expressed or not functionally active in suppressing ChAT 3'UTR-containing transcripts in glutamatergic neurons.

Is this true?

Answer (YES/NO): NO